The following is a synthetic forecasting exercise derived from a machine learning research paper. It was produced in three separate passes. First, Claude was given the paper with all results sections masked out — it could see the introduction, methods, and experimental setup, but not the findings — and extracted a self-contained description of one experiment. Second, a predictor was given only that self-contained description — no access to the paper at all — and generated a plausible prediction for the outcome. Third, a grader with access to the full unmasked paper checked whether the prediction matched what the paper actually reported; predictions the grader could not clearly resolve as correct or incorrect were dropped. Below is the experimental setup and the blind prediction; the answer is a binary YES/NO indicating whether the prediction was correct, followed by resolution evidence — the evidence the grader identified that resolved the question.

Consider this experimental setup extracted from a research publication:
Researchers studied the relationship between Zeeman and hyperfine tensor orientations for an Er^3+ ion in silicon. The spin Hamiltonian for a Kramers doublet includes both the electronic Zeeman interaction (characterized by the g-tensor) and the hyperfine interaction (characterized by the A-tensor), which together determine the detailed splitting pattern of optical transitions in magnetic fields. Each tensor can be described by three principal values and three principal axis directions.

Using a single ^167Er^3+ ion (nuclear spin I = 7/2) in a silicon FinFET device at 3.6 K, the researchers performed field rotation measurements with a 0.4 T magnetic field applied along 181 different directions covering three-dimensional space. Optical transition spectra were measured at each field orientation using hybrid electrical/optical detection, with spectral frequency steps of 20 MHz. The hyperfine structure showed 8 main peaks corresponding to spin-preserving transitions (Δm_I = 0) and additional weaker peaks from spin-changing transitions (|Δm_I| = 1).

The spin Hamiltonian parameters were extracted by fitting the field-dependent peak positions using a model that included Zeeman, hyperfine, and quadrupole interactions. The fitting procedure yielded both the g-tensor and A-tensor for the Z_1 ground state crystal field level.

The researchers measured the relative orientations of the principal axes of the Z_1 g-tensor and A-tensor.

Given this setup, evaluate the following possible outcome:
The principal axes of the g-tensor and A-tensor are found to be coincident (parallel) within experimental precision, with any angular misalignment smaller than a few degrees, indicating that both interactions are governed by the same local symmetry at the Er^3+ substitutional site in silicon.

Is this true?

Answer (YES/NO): NO